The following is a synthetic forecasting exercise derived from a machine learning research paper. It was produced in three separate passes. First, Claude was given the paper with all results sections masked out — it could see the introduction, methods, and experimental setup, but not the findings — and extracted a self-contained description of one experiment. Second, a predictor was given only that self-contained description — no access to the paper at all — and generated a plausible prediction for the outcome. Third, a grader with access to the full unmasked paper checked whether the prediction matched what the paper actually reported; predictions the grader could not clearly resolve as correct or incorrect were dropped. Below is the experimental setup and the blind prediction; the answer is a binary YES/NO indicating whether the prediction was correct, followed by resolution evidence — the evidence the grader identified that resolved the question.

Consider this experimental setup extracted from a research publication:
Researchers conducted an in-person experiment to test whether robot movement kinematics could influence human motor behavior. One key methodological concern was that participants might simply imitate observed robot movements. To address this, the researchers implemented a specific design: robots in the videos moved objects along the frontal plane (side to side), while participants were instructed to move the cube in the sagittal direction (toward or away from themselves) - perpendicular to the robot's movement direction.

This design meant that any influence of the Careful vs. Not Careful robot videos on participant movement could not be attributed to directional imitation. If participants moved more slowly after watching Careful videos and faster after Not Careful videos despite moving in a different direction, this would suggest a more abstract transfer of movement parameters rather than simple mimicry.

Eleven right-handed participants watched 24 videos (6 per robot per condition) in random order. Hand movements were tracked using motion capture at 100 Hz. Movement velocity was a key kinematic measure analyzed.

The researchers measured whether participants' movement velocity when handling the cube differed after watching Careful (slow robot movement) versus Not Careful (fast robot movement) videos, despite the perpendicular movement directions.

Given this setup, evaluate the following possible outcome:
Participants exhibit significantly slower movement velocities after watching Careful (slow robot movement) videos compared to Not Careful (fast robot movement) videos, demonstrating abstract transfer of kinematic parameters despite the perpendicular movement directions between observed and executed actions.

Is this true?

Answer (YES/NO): YES